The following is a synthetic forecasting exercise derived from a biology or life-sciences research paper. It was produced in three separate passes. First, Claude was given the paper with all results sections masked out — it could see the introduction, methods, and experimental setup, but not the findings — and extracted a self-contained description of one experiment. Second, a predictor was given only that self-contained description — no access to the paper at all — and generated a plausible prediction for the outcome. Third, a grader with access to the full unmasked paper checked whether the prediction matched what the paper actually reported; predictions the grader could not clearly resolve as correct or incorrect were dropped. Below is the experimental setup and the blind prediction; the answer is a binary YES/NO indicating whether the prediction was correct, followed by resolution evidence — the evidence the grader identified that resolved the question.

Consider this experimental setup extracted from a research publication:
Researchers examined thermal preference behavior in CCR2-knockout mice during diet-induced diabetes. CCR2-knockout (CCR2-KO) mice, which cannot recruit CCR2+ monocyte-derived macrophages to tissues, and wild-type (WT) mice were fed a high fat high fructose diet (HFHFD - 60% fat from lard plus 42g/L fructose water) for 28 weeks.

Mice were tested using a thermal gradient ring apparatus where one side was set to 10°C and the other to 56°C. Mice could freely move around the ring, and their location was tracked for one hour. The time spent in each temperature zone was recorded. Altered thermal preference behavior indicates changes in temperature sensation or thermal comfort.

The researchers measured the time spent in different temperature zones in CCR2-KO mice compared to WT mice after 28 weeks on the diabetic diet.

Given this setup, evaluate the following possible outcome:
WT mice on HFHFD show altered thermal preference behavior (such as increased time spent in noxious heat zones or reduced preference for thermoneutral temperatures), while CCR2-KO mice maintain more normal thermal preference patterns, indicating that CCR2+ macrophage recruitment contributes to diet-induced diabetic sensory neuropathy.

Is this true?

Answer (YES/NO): NO